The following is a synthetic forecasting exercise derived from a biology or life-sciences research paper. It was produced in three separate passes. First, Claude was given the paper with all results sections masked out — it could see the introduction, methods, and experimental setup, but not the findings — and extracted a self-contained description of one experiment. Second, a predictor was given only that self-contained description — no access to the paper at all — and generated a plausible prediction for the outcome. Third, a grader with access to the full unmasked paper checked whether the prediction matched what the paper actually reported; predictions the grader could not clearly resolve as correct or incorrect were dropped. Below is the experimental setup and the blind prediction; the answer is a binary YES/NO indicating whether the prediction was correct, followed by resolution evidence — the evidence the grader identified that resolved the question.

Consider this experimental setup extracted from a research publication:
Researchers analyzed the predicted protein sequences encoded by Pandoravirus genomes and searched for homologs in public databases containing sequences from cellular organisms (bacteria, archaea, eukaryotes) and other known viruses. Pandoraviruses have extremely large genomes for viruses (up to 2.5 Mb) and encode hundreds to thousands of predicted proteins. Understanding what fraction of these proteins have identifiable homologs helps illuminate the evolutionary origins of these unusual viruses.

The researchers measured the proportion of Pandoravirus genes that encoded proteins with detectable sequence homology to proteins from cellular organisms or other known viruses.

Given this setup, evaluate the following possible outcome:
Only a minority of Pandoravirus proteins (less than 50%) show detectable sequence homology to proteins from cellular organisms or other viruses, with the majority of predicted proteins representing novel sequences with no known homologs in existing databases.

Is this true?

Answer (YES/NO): YES